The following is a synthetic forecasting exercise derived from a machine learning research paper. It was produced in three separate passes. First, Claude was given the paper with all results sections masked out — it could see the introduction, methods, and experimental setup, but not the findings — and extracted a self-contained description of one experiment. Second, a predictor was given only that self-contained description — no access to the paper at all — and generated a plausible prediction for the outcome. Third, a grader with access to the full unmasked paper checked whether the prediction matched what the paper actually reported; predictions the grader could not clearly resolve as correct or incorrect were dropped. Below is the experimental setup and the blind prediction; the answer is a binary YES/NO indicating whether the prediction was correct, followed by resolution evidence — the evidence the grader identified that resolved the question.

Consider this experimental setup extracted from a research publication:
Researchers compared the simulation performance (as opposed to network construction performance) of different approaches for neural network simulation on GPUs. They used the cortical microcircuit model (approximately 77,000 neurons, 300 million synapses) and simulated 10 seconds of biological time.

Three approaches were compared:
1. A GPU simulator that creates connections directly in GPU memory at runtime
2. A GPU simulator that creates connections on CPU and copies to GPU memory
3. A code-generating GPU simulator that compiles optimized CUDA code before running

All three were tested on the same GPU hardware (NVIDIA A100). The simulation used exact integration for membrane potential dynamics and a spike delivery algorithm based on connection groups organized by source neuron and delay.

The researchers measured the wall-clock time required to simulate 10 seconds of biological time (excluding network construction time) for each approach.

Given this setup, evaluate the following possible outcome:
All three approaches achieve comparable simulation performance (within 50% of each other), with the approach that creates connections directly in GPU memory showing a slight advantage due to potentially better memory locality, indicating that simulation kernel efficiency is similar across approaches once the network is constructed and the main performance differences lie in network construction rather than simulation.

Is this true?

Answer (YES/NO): NO